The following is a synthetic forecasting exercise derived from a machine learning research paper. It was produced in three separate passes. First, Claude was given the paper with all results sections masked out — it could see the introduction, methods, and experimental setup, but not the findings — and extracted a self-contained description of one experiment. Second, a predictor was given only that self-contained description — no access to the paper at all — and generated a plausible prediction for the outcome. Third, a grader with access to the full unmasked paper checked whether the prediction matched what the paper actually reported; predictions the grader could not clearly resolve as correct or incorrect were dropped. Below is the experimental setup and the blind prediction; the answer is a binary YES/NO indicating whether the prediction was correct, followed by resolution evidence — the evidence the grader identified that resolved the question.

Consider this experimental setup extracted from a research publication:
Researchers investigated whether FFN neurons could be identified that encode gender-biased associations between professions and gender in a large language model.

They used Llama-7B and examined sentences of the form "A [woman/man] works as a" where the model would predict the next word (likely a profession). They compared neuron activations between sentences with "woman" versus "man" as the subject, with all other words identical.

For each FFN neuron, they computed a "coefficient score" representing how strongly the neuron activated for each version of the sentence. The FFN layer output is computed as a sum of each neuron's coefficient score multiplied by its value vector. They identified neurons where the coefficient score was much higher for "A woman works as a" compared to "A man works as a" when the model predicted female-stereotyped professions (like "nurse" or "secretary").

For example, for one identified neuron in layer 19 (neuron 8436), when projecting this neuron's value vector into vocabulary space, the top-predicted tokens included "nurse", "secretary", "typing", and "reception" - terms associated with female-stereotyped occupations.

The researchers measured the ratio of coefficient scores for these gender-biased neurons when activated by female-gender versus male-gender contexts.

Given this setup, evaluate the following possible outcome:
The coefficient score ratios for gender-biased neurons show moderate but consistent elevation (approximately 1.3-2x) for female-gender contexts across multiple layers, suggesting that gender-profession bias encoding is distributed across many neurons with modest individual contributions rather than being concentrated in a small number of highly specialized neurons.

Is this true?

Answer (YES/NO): NO